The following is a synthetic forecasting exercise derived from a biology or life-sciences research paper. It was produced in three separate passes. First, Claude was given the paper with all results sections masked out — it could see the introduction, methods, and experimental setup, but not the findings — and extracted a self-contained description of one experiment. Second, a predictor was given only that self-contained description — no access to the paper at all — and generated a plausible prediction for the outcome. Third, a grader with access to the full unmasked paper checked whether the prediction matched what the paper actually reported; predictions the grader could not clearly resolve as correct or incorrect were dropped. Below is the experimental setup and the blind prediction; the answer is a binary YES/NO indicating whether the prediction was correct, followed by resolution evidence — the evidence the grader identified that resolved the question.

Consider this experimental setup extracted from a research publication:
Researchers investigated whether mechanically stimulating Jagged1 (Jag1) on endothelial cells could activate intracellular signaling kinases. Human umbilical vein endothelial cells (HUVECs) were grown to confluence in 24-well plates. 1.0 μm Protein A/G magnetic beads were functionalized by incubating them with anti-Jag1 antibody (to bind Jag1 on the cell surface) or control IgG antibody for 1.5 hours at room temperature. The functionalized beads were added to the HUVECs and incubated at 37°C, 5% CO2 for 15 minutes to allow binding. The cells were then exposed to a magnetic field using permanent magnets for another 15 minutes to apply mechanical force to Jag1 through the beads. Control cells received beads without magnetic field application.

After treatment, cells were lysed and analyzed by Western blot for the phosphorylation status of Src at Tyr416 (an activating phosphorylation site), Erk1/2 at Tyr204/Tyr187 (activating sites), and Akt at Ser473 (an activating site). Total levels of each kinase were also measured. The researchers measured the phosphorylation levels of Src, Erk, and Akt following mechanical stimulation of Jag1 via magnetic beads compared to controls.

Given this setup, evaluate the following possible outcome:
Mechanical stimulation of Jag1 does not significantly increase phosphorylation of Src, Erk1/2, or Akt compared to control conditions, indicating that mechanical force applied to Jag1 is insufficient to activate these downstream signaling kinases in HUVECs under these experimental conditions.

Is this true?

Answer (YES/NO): NO